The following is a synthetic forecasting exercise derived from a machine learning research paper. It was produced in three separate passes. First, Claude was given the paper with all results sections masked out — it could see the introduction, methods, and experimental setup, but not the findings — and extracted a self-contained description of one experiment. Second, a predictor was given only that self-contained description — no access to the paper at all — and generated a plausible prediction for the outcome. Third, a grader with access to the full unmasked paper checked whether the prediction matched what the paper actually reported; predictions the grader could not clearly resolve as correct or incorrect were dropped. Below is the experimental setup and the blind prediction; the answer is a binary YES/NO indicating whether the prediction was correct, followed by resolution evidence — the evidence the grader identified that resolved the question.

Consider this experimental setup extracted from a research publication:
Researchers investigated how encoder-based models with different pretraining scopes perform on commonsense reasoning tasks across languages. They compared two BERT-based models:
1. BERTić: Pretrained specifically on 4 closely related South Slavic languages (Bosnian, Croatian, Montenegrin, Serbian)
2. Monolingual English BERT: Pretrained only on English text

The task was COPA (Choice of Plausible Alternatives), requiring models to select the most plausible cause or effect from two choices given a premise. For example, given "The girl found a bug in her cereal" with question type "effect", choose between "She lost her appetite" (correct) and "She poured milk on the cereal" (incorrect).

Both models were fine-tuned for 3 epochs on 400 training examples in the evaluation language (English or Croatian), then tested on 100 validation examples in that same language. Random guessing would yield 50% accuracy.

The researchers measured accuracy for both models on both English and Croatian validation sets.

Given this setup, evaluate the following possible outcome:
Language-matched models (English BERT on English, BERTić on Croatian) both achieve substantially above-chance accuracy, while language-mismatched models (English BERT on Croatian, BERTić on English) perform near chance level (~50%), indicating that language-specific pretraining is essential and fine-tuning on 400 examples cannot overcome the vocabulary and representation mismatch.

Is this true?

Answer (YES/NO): YES